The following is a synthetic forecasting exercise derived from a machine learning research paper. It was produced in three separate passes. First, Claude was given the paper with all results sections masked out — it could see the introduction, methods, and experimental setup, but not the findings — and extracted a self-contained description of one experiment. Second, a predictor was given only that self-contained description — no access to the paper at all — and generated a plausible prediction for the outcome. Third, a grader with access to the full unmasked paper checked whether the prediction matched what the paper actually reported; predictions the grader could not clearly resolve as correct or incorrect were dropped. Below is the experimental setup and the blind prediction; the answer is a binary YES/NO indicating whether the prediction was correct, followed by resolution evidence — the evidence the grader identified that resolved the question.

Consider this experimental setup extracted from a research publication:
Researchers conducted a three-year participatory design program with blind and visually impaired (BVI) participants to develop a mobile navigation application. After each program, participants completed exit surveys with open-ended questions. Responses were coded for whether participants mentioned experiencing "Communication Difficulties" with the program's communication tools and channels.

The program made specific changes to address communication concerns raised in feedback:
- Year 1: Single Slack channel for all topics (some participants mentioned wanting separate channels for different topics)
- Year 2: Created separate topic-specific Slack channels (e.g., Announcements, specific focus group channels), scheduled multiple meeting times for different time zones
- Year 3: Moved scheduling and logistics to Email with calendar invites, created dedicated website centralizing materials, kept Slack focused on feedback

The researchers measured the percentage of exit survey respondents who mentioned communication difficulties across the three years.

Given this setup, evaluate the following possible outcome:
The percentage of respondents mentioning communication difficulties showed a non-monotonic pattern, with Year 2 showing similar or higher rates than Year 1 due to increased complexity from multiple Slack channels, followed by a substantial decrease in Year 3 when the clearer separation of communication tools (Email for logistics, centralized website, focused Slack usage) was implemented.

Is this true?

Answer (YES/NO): YES